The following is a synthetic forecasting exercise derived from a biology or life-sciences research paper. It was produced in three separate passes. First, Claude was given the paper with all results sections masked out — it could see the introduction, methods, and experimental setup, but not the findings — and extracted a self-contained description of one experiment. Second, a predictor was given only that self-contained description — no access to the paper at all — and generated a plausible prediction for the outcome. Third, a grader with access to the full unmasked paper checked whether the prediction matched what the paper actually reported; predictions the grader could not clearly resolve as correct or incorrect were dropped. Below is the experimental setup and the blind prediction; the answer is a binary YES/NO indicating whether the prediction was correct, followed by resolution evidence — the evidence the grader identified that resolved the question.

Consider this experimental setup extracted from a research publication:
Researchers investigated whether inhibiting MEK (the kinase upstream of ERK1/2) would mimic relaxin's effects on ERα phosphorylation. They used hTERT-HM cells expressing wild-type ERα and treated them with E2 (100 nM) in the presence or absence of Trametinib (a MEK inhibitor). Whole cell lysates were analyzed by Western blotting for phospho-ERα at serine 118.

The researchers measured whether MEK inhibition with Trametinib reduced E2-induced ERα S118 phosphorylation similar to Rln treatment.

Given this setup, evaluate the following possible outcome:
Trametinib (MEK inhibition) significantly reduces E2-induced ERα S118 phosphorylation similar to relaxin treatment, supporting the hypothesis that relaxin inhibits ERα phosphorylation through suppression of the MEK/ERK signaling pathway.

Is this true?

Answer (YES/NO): NO